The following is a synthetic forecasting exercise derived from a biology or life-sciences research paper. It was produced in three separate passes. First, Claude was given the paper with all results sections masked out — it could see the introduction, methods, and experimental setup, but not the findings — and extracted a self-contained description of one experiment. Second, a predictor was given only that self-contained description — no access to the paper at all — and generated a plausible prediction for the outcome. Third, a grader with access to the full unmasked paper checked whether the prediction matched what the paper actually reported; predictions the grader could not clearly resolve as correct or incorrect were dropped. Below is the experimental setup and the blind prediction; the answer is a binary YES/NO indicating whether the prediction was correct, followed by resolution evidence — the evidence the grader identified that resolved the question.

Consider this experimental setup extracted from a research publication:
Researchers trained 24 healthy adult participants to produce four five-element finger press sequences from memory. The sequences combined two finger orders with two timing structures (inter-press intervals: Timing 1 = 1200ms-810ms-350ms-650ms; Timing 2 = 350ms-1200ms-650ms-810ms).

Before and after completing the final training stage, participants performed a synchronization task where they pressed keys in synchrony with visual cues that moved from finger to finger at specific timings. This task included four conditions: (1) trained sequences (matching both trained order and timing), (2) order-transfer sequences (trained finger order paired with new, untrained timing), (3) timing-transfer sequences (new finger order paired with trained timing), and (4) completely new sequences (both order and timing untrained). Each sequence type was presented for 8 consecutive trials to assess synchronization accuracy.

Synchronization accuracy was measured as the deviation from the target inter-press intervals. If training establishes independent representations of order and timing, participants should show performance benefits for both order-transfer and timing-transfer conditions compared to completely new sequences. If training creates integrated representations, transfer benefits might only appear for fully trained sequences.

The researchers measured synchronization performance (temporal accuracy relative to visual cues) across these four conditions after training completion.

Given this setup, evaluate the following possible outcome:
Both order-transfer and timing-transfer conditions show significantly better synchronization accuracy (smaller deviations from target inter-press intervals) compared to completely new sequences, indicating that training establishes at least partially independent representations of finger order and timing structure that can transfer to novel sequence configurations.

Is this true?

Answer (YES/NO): NO